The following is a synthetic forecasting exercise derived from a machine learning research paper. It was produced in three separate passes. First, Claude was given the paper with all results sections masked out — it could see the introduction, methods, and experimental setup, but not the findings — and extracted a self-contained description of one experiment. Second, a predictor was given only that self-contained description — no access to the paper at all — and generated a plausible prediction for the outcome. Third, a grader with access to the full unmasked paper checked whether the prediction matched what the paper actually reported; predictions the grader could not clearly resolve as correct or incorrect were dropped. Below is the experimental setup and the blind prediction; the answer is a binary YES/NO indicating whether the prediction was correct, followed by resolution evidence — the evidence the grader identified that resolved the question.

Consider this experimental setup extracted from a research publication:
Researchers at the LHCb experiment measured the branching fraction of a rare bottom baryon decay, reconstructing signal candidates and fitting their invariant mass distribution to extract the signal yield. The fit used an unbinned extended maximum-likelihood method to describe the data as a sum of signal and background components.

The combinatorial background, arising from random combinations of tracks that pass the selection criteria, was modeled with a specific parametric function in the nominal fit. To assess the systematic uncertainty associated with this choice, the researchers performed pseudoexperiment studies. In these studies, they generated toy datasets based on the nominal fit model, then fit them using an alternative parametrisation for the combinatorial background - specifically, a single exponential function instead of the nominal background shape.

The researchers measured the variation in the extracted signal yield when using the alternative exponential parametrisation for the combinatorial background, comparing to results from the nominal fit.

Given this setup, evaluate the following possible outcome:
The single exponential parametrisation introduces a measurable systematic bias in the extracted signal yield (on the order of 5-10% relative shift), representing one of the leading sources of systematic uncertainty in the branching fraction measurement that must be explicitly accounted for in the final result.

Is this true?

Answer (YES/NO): NO